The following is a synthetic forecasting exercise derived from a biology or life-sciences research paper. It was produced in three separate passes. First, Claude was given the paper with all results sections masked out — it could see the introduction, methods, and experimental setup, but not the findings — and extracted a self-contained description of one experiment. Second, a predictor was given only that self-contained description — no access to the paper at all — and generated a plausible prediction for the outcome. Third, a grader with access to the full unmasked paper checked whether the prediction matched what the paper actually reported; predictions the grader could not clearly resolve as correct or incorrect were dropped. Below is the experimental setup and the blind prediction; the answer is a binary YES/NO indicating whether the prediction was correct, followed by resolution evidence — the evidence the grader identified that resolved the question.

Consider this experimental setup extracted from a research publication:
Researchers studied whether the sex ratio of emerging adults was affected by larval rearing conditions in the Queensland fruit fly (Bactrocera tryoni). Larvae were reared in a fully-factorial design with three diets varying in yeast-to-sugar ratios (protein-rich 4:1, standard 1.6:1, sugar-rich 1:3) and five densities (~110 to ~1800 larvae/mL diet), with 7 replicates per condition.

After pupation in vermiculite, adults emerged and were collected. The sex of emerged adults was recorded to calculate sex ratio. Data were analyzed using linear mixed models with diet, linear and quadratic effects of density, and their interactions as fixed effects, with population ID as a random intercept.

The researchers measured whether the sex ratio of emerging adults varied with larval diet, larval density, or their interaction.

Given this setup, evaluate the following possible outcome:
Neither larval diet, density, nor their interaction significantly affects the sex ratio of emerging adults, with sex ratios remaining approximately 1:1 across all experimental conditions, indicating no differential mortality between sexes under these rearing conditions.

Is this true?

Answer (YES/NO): YES